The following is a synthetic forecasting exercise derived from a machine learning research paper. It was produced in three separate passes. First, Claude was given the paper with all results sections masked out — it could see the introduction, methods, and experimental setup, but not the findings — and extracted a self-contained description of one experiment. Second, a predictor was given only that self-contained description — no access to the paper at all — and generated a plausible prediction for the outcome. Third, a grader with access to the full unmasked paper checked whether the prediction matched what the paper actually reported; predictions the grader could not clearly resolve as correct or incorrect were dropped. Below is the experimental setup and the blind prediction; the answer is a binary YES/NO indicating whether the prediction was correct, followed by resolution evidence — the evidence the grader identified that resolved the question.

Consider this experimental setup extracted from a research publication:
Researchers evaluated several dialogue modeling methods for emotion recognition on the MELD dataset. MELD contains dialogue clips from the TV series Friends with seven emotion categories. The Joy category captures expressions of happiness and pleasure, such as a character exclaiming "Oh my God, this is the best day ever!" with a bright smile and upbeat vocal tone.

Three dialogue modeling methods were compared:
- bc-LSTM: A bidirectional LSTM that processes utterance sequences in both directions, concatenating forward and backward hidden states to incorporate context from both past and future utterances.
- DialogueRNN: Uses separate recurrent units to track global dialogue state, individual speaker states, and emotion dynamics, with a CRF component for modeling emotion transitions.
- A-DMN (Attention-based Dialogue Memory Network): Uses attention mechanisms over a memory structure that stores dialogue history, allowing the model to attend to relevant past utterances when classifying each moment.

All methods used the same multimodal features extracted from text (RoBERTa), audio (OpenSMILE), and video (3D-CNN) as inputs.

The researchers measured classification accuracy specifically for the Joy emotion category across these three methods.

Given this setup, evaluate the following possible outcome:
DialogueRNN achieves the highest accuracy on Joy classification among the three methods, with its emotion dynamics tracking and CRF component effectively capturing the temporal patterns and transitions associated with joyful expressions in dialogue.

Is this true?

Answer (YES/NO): YES